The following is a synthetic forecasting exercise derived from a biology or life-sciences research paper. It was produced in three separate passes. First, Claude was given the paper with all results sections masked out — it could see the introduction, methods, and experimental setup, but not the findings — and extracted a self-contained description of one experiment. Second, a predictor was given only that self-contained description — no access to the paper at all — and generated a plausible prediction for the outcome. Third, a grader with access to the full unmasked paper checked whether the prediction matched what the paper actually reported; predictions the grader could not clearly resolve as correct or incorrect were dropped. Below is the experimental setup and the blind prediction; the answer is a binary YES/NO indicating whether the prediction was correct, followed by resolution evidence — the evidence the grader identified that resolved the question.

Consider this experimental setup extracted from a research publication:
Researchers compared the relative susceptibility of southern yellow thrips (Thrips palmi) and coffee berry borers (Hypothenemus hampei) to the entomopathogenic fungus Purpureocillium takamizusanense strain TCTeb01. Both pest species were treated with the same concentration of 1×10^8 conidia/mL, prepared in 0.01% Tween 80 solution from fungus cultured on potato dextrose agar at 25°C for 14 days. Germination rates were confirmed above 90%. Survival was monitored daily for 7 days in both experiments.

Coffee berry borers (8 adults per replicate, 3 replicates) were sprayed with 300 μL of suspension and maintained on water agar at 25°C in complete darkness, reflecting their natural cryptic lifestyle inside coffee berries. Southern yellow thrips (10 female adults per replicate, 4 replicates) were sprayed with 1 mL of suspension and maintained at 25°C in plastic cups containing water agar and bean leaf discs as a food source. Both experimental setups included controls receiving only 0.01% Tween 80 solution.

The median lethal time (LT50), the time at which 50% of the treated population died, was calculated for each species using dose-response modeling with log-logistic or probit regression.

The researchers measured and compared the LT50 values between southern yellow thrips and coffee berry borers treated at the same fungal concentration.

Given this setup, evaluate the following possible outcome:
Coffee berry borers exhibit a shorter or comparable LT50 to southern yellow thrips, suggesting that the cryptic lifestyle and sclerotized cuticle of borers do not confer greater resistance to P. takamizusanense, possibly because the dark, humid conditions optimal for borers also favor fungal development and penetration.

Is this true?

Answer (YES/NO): YES